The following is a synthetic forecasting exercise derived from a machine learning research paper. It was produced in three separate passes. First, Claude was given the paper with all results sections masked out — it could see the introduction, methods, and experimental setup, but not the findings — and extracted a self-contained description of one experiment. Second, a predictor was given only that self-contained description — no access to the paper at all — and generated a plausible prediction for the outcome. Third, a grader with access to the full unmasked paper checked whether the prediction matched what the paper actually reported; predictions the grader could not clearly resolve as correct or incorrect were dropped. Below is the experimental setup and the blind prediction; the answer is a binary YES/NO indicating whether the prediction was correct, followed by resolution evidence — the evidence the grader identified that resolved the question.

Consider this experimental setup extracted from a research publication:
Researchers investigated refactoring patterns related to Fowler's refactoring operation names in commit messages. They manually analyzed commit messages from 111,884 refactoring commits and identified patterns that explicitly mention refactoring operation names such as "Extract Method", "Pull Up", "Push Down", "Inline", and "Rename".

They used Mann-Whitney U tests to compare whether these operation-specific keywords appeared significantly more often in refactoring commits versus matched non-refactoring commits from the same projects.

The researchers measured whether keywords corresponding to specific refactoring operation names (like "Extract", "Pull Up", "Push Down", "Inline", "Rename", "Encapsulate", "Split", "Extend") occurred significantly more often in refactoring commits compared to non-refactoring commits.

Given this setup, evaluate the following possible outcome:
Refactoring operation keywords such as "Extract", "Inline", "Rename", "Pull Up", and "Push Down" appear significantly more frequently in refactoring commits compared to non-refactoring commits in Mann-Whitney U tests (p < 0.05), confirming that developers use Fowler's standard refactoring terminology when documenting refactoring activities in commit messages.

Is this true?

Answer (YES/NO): YES